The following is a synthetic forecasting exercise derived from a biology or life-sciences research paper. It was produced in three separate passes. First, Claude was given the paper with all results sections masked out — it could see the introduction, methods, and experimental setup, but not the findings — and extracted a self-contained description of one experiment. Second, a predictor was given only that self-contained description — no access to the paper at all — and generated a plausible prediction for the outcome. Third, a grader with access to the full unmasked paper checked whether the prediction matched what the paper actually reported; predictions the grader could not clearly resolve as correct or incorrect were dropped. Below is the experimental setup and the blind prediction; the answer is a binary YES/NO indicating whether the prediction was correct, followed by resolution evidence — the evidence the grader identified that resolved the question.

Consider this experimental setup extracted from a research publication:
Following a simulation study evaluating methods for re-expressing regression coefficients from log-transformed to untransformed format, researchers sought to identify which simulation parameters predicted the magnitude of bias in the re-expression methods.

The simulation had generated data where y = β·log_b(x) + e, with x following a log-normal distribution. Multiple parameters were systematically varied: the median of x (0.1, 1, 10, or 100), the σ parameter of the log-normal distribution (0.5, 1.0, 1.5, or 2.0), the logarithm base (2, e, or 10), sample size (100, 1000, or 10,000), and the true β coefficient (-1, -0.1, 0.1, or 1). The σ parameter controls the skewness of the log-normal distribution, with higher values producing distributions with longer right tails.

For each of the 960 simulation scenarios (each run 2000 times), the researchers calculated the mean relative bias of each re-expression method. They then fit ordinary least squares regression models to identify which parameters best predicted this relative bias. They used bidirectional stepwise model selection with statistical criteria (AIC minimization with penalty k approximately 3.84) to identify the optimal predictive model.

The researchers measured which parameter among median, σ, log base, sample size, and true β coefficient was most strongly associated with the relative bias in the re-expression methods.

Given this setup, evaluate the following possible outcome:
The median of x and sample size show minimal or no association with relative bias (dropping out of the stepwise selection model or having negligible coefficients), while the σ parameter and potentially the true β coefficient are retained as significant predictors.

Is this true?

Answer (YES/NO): NO